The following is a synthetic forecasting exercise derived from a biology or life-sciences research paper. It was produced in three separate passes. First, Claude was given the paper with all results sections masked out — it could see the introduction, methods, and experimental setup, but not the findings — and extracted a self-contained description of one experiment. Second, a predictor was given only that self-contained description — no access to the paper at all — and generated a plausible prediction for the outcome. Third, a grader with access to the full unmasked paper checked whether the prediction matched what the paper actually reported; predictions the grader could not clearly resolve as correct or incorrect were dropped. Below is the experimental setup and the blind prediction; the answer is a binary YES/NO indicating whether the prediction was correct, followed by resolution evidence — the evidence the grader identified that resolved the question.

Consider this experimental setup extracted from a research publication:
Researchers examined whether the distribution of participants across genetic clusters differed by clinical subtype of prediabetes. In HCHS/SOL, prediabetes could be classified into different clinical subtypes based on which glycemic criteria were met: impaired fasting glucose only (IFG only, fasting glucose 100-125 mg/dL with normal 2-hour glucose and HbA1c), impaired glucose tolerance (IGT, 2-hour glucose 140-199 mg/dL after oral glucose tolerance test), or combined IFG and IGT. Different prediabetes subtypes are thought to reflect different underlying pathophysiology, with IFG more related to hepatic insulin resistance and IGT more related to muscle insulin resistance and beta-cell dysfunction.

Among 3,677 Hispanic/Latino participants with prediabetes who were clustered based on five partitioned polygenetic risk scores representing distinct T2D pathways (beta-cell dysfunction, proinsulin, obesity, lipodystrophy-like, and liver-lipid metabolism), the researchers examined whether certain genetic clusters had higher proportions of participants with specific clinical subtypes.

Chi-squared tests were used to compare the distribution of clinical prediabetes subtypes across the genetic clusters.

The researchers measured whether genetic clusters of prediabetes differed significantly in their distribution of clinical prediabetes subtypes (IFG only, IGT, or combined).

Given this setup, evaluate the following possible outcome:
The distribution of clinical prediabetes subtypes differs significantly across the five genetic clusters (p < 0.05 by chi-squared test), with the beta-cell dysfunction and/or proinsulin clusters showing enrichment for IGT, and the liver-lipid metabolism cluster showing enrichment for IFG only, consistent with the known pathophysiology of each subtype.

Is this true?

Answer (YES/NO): NO